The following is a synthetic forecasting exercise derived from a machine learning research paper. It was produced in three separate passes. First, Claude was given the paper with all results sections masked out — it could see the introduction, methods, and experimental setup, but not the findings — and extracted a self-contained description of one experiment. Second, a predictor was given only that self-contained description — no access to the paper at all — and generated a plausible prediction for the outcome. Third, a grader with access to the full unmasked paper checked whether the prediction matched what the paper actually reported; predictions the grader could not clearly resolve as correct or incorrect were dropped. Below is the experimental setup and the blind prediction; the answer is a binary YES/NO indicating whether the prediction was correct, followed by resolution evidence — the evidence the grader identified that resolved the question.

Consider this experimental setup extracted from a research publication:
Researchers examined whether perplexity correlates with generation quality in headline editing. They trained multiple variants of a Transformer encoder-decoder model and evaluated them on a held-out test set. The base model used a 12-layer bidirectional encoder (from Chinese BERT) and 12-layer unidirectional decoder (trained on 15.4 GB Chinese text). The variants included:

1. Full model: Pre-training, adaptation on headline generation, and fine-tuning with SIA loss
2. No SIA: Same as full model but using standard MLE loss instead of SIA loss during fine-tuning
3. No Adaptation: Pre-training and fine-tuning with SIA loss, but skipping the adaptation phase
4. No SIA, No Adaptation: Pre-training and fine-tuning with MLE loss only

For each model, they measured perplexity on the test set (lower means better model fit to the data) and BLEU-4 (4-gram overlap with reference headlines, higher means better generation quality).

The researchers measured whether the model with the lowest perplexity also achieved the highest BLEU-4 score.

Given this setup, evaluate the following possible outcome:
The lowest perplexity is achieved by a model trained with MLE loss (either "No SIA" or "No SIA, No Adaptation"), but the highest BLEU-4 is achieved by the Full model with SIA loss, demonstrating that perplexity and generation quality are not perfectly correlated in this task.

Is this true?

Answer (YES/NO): YES